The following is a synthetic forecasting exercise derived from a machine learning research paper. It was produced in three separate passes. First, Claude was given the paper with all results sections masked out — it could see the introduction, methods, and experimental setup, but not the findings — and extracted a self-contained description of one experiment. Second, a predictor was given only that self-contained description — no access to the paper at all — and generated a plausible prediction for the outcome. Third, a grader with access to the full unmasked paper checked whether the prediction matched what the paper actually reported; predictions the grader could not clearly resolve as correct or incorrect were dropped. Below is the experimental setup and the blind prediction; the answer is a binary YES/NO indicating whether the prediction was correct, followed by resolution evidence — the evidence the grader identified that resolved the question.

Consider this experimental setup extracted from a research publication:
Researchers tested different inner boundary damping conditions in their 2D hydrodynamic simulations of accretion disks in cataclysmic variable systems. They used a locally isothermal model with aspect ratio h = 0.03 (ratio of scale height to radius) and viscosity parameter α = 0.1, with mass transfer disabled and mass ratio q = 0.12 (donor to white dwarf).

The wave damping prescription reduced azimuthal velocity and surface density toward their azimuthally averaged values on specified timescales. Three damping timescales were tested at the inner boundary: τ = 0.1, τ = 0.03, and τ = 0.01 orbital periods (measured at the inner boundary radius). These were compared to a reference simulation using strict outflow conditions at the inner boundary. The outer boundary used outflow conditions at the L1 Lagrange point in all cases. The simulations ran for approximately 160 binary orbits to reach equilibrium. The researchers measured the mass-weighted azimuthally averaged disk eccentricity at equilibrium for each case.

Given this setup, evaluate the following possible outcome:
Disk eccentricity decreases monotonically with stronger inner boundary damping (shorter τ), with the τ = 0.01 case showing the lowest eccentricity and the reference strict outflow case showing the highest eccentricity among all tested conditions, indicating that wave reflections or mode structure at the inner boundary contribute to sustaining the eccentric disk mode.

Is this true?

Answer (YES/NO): NO